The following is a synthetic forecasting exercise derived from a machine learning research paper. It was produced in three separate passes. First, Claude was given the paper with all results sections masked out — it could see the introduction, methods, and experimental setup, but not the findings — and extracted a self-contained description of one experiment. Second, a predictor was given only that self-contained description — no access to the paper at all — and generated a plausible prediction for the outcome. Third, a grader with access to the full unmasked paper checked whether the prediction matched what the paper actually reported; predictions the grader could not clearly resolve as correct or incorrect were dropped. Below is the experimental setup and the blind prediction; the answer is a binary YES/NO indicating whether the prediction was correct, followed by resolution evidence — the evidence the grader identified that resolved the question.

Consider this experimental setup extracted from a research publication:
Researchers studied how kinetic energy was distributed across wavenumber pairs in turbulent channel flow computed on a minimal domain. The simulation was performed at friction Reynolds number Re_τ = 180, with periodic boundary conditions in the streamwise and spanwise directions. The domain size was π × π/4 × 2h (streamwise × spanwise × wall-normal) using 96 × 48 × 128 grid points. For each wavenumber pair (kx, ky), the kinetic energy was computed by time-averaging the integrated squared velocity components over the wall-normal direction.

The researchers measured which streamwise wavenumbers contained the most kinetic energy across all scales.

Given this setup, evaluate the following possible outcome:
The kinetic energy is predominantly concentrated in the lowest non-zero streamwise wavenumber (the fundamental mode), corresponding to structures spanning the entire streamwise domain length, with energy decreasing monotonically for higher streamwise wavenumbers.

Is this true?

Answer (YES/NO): NO